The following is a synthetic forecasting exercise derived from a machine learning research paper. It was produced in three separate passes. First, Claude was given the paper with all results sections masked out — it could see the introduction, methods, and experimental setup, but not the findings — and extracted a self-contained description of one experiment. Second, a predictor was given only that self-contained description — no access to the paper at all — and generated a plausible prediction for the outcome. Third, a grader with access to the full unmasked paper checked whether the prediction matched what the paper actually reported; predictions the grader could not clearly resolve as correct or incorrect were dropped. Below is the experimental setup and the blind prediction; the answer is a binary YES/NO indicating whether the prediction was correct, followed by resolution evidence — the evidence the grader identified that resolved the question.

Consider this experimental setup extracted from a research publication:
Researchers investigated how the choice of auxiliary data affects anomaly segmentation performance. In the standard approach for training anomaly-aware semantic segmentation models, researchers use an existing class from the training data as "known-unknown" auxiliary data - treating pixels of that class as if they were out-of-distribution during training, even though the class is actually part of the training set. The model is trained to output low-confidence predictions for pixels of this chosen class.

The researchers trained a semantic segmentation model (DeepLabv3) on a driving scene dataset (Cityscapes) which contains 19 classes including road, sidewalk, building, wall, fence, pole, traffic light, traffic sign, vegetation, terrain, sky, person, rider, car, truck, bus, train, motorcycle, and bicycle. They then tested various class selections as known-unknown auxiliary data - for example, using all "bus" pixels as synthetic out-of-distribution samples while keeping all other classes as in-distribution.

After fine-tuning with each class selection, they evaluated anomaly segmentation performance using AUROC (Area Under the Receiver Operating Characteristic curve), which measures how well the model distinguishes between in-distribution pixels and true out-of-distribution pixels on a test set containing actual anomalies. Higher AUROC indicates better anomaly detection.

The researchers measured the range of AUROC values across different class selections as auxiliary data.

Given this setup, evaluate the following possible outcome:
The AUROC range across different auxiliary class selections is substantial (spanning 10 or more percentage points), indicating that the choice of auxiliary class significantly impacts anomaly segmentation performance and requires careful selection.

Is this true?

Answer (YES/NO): YES